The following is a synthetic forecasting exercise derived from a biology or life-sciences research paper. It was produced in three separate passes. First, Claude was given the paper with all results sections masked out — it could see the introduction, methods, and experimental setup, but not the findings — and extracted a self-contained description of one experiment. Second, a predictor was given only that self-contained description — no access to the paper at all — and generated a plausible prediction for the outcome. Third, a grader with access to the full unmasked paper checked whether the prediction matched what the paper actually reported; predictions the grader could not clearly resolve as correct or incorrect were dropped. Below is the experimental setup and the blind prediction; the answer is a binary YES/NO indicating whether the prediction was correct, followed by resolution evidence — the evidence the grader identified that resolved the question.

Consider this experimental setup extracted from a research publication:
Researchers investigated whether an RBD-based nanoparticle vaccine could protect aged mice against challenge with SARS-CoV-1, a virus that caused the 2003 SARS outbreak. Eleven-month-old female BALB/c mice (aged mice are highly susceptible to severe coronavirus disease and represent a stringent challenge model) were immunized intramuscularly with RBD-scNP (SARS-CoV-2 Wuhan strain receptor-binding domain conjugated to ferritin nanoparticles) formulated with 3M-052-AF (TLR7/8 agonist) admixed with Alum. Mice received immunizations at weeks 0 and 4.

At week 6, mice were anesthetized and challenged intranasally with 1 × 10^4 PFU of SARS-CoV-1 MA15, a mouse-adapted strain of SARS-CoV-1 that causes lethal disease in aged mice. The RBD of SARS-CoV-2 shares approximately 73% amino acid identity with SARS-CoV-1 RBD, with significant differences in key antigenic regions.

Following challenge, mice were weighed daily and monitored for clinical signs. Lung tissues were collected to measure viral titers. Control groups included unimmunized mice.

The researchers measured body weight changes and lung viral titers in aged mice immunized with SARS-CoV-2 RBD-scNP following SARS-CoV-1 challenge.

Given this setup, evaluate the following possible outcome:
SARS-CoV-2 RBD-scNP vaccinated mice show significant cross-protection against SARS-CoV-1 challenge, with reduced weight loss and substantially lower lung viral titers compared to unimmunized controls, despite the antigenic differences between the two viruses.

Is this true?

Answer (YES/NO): YES